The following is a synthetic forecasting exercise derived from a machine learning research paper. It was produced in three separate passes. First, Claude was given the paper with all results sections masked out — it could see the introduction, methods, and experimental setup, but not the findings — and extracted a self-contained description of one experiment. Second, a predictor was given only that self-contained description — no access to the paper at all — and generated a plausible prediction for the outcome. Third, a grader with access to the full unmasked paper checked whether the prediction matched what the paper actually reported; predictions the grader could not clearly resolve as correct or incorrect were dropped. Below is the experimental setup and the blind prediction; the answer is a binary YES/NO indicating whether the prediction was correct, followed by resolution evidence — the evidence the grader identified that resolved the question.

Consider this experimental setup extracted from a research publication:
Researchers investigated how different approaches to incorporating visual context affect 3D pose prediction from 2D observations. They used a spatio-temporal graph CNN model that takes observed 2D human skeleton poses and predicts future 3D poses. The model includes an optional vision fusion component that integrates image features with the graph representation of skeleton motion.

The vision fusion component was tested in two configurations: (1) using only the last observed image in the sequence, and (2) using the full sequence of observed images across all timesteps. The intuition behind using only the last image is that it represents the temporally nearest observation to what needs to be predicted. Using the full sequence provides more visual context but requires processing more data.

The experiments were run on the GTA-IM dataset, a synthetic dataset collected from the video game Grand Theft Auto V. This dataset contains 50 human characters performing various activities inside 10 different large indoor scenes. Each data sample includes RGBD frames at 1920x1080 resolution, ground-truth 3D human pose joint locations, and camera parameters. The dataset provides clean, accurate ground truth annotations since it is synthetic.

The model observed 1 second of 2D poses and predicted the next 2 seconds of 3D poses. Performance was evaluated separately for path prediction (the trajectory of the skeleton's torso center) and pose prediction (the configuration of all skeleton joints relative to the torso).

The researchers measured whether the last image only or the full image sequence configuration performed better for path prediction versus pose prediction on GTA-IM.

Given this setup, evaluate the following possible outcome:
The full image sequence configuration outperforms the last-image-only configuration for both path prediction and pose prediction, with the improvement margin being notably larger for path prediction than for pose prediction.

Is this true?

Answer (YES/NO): NO